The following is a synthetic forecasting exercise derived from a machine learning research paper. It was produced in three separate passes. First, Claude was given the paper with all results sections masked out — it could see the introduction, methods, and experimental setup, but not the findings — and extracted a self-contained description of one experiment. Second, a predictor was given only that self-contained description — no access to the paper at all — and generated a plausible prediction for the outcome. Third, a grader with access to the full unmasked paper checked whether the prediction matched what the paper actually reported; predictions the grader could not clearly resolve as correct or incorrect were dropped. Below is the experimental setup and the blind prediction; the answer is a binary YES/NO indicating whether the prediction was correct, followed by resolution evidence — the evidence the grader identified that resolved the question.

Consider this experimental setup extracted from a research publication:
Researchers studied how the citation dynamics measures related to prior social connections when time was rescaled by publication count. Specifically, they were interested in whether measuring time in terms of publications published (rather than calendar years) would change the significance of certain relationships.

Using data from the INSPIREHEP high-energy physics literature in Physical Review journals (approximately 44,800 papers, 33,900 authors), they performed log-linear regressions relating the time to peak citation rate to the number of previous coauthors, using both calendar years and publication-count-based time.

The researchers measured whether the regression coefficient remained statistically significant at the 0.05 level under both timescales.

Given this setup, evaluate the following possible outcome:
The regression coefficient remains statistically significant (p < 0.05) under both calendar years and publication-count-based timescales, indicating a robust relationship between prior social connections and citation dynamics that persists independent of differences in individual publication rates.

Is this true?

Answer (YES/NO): NO